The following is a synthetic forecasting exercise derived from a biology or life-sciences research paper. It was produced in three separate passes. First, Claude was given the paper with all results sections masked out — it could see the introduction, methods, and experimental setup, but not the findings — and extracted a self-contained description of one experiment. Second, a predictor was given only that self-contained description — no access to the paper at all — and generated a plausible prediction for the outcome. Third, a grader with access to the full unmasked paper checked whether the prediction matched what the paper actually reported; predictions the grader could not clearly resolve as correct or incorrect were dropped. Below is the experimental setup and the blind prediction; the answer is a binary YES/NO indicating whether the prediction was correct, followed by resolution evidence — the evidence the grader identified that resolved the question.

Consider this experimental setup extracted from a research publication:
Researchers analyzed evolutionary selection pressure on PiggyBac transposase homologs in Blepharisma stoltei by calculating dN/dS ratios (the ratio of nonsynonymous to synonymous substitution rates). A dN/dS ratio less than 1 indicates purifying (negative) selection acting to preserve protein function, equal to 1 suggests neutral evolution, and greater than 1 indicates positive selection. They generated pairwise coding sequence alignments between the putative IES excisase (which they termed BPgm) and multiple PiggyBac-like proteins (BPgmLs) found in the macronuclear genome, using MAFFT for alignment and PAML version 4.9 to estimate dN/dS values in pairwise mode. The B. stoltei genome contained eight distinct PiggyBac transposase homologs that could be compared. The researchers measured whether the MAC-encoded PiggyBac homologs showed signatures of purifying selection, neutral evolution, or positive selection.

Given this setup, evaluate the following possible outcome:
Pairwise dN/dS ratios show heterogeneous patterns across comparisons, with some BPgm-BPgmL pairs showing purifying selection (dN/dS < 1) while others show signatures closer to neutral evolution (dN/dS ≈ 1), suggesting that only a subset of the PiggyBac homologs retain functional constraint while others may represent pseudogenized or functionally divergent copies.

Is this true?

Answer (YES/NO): NO